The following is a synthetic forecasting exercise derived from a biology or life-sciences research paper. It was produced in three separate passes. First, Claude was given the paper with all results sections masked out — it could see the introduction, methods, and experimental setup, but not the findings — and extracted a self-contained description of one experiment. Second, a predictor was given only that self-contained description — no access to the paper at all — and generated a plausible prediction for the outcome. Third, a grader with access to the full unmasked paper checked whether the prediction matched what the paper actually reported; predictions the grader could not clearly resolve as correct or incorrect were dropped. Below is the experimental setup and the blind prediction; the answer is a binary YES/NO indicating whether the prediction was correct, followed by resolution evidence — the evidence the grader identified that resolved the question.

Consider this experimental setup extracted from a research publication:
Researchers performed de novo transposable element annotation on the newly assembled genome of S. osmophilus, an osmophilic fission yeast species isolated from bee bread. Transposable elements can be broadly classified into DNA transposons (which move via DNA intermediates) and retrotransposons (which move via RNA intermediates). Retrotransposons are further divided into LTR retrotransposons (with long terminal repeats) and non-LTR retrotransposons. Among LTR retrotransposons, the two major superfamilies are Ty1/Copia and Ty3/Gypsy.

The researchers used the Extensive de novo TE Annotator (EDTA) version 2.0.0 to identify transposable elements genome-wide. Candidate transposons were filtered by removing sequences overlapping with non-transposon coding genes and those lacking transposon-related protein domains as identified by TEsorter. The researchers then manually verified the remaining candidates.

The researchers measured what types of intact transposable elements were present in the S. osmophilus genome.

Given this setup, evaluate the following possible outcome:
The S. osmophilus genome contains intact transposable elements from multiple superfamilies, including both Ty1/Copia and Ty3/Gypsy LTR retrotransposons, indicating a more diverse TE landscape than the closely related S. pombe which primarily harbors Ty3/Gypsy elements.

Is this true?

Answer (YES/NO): NO